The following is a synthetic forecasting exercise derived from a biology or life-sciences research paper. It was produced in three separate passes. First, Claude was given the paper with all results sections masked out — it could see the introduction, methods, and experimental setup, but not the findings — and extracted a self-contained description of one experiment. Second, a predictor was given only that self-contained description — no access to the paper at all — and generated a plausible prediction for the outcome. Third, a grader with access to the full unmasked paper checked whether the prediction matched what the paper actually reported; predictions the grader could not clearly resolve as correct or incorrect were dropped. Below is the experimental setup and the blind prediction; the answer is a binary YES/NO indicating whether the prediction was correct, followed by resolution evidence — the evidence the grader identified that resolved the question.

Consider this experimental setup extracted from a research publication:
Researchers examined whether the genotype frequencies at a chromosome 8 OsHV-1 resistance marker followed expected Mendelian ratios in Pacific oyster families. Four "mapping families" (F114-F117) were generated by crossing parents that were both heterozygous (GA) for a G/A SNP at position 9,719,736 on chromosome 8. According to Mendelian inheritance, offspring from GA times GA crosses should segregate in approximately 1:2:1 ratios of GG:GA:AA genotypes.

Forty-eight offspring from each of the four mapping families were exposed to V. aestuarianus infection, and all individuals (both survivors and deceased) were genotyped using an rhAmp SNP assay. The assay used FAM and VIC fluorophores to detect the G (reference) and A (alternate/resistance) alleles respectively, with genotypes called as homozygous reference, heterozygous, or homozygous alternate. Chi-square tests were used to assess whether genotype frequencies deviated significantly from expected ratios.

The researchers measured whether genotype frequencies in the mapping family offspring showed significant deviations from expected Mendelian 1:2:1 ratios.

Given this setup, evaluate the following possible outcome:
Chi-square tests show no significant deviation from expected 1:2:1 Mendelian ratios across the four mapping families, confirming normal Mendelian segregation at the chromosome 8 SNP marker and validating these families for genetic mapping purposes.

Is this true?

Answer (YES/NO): NO